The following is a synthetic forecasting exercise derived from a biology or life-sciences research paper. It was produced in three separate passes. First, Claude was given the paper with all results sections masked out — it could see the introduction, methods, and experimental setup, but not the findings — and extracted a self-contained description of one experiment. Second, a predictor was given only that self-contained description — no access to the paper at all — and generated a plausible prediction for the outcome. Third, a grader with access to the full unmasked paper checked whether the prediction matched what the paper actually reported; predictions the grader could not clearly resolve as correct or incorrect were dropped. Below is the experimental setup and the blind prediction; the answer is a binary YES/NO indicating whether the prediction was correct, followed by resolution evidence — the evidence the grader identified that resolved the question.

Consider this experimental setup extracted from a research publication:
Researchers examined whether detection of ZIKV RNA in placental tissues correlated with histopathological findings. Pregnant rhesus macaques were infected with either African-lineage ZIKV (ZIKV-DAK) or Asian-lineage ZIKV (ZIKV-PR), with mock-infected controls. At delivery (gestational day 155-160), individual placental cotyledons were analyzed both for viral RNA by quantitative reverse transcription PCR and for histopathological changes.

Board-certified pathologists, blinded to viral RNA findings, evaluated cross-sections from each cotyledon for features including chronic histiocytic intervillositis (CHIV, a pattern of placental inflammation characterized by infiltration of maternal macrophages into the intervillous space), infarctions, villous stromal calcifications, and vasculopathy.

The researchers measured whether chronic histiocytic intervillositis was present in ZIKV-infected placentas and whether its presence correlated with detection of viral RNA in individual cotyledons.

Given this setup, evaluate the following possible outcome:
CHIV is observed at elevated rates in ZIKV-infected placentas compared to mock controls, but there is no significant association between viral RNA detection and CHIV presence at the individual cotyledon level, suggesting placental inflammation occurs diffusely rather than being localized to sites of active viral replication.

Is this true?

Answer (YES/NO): NO